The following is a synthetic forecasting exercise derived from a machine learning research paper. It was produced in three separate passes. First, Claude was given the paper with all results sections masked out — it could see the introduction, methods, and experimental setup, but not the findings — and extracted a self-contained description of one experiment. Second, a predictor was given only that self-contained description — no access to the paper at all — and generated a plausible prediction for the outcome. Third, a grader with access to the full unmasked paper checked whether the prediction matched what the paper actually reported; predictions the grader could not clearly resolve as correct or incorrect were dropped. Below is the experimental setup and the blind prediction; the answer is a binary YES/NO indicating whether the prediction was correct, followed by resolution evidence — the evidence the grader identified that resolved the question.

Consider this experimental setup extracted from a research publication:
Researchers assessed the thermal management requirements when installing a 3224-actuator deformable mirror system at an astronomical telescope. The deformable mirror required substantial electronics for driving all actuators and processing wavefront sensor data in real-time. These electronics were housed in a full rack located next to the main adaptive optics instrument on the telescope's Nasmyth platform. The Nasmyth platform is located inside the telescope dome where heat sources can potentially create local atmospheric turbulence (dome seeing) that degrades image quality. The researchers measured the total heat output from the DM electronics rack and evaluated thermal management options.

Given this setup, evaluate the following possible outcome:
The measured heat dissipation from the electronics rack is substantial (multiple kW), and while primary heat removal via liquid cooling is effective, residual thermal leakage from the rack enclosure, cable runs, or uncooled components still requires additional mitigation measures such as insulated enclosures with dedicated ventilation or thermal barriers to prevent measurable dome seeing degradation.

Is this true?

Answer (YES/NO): NO